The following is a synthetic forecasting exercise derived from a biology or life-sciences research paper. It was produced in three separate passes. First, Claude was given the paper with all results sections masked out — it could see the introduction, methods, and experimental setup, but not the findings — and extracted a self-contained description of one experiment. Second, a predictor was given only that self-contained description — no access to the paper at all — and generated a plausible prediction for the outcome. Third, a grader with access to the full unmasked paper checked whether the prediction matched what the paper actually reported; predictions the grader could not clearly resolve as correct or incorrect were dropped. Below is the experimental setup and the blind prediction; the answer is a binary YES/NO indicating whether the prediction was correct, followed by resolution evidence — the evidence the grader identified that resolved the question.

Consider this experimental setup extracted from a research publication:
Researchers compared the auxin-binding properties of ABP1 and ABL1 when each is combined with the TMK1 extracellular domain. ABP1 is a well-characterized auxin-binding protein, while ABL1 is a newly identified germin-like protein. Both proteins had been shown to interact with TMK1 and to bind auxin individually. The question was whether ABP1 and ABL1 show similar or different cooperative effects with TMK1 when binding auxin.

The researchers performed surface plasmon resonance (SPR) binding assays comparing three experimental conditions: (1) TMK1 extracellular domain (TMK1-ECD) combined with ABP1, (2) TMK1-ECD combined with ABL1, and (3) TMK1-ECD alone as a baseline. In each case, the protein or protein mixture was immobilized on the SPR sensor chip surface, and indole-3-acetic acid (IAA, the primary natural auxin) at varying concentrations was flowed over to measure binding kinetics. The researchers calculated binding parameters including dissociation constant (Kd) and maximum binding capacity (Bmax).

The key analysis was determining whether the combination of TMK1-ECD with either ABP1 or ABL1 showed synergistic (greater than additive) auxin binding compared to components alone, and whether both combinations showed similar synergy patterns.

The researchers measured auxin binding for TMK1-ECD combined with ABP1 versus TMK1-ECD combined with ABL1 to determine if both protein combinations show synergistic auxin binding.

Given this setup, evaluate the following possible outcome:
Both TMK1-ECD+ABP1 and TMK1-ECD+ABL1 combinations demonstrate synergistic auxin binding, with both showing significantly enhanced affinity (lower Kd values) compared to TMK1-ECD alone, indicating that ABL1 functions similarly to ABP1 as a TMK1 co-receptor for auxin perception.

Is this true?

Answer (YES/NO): YES